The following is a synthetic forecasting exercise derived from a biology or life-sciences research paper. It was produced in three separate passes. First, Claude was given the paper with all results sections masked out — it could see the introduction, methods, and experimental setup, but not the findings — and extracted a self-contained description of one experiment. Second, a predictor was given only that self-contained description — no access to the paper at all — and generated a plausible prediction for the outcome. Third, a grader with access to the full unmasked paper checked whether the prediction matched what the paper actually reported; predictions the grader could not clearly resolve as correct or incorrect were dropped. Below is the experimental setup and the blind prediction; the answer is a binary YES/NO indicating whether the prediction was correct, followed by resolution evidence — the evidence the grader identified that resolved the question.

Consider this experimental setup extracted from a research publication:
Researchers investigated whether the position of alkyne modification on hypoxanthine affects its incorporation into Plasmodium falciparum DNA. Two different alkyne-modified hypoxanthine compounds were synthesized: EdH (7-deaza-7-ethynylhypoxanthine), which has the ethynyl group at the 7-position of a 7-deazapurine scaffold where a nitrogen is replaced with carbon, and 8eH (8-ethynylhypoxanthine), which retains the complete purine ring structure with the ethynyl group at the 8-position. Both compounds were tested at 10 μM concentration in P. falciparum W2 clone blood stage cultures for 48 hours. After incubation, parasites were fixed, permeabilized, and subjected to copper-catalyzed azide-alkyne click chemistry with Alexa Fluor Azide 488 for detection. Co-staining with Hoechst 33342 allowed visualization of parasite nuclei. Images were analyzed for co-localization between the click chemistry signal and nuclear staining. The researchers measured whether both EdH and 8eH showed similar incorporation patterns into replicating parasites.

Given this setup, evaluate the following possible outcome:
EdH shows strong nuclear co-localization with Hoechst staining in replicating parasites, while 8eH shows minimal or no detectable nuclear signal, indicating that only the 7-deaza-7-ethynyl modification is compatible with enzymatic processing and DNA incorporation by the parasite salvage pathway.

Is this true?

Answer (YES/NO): NO